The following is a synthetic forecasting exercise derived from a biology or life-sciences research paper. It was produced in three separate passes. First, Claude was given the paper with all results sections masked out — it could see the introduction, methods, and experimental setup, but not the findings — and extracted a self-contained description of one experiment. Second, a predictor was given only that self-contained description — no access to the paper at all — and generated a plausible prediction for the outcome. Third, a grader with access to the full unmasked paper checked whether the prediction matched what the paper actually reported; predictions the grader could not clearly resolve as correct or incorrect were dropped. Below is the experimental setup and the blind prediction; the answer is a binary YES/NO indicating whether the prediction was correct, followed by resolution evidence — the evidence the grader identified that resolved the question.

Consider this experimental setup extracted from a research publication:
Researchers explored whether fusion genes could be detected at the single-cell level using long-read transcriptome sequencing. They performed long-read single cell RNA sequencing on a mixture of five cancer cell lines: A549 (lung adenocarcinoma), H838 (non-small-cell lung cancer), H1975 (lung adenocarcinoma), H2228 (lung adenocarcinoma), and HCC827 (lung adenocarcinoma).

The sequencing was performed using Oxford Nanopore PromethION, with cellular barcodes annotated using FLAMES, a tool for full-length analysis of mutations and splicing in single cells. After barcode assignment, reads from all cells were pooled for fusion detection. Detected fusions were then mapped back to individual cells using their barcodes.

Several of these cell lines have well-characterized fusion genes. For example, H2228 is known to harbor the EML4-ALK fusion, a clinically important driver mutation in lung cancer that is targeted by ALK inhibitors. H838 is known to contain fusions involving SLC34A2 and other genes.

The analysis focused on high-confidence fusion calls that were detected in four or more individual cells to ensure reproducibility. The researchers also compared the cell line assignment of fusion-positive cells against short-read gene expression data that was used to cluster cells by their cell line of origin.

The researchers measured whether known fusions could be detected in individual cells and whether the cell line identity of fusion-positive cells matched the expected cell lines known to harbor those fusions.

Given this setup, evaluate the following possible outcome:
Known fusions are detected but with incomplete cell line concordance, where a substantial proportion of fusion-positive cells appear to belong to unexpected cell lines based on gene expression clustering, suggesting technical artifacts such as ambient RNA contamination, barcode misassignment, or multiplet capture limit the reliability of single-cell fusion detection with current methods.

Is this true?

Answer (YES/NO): NO